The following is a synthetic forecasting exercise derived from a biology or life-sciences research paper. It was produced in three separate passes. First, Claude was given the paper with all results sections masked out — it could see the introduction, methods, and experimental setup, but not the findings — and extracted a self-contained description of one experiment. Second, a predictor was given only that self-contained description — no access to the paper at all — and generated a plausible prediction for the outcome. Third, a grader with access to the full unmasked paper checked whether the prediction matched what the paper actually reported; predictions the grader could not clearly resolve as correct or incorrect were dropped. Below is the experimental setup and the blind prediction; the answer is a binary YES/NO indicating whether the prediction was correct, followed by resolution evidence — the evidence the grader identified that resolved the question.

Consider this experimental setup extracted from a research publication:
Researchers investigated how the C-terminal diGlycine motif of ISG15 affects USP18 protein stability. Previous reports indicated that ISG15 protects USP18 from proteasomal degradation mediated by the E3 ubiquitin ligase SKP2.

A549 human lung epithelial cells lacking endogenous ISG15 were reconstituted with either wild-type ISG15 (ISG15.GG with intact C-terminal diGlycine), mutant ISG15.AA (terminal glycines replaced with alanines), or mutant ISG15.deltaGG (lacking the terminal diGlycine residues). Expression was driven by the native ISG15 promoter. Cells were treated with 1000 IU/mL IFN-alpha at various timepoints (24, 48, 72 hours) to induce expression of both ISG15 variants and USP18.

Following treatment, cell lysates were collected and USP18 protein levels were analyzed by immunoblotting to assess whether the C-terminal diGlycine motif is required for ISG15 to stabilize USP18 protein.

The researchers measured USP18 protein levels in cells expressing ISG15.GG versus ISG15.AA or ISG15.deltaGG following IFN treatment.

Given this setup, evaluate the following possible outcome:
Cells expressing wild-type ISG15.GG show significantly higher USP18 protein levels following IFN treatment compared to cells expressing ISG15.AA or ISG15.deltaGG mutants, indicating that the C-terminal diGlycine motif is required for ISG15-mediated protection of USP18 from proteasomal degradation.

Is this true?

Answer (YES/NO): NO